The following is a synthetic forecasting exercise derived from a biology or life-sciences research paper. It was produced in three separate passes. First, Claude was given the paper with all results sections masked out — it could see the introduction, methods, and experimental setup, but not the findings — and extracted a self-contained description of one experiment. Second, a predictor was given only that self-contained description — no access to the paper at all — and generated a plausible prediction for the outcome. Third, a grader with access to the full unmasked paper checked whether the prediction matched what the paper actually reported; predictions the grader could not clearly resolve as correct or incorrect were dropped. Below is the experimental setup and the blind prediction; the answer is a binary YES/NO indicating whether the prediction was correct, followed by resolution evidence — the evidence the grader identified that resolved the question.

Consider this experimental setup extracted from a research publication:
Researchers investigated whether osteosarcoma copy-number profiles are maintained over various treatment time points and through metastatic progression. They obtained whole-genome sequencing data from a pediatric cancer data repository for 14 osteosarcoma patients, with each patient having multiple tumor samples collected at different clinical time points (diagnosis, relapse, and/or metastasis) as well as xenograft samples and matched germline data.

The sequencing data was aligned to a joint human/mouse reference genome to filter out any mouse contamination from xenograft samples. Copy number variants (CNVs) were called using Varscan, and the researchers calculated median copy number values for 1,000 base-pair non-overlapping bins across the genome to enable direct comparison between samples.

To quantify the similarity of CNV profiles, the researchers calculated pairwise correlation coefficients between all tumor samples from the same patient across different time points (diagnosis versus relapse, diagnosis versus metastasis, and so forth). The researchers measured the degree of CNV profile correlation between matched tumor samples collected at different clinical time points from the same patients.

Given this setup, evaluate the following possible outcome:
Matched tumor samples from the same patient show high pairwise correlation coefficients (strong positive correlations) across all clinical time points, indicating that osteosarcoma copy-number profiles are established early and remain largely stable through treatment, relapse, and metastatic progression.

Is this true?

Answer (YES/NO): YES